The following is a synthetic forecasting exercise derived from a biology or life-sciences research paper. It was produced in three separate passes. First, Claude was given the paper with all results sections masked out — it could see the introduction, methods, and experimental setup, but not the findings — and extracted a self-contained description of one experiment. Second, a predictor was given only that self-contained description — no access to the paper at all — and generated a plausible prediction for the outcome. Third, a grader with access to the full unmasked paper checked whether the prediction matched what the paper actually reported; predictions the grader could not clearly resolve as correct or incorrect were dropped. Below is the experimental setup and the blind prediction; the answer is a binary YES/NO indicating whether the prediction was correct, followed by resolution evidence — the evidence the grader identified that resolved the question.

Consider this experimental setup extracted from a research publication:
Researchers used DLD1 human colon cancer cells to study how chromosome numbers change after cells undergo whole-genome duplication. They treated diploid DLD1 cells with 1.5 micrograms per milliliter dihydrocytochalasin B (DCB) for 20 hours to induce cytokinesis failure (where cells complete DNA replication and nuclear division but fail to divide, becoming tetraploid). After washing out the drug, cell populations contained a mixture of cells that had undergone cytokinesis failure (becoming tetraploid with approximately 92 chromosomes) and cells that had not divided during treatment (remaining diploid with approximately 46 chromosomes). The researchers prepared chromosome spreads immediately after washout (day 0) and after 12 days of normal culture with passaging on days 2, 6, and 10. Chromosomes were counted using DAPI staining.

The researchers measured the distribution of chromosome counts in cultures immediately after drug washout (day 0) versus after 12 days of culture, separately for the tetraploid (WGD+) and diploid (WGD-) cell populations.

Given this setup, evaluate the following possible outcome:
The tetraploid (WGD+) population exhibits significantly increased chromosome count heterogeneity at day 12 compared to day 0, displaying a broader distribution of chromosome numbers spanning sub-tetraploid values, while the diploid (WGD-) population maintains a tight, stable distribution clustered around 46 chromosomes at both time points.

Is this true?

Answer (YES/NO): YES